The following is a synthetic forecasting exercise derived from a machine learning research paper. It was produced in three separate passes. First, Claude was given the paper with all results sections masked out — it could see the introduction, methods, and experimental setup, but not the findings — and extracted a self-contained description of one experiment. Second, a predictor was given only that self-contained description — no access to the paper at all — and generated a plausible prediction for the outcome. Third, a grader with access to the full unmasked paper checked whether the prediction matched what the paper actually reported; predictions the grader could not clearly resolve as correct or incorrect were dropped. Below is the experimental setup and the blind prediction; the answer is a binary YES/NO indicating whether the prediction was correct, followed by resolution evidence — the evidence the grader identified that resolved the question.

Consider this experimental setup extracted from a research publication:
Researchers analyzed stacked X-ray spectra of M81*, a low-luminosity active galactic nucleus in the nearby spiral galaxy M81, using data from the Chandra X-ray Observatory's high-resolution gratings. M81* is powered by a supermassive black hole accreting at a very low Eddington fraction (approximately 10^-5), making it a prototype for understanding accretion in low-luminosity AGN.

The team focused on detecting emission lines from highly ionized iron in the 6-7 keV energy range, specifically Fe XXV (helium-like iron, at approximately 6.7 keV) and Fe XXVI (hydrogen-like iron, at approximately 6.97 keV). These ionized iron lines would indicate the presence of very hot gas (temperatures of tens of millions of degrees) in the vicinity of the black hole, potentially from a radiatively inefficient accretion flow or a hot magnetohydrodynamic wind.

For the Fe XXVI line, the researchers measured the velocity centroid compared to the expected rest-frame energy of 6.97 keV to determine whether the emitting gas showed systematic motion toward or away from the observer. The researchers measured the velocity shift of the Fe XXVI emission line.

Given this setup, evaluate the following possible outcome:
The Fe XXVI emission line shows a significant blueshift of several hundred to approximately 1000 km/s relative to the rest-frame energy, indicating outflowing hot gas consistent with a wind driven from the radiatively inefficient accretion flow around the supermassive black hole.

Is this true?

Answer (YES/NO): NO